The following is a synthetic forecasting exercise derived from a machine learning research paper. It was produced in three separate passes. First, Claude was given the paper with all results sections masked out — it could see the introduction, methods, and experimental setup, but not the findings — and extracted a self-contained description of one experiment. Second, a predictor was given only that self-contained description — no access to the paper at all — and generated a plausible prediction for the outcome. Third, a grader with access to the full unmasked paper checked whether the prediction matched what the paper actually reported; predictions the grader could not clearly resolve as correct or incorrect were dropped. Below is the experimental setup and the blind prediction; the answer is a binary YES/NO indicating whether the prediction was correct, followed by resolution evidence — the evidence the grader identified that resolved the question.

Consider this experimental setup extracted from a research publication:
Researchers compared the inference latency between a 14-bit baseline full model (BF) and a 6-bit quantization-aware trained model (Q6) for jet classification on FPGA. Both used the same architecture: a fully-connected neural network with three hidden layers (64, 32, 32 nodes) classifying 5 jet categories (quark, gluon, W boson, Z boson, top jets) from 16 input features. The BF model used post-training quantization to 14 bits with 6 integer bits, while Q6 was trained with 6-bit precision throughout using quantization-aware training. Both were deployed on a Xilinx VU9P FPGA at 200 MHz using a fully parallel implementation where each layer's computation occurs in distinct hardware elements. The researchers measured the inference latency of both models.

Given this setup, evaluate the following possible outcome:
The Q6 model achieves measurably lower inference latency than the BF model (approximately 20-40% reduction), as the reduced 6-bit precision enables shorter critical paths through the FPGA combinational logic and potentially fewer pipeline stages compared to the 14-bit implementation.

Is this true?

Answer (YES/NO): NO